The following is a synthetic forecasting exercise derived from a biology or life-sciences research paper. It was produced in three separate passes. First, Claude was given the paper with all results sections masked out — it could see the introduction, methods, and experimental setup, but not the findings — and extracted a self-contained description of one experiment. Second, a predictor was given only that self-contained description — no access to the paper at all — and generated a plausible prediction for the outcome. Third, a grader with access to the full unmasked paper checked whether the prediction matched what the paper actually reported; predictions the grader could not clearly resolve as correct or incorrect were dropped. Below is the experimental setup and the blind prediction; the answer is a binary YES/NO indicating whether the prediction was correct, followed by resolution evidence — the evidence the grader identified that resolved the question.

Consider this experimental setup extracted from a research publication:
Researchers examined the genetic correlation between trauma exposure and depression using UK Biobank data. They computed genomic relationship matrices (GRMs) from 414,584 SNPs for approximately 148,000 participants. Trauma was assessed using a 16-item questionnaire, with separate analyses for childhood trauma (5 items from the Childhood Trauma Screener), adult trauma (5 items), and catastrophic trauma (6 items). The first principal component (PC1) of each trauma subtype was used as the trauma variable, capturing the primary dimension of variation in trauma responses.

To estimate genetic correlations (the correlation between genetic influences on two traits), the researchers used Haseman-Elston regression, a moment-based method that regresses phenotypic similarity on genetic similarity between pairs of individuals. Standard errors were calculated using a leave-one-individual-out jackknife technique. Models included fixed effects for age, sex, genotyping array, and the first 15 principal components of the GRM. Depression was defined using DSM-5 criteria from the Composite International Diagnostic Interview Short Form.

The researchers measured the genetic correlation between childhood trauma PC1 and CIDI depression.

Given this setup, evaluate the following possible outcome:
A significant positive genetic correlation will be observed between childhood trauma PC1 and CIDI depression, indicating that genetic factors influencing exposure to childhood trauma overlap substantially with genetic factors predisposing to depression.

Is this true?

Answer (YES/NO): YES